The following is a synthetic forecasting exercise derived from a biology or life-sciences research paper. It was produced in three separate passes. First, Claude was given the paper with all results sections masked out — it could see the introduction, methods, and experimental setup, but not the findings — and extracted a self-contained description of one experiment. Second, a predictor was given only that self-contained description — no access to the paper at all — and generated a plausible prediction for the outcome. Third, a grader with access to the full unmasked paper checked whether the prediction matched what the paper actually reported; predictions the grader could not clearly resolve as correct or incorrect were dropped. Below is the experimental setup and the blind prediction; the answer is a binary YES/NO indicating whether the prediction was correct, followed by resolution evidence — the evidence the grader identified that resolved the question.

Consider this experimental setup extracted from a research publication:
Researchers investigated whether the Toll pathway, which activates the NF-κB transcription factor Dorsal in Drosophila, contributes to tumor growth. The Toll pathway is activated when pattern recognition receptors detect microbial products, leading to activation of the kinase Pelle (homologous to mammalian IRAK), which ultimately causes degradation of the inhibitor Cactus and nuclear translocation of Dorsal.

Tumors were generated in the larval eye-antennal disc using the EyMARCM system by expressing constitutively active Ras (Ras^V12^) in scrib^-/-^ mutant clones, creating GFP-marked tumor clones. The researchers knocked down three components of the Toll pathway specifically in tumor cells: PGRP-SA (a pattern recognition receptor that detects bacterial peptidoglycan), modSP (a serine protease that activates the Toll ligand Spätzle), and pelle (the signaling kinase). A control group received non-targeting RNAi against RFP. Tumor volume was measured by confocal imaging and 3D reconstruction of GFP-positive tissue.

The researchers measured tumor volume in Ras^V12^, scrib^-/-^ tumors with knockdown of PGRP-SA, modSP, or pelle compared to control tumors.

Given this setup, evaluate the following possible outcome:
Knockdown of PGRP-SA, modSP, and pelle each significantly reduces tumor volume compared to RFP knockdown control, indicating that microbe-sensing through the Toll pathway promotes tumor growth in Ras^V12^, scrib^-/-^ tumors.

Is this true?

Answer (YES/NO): YES